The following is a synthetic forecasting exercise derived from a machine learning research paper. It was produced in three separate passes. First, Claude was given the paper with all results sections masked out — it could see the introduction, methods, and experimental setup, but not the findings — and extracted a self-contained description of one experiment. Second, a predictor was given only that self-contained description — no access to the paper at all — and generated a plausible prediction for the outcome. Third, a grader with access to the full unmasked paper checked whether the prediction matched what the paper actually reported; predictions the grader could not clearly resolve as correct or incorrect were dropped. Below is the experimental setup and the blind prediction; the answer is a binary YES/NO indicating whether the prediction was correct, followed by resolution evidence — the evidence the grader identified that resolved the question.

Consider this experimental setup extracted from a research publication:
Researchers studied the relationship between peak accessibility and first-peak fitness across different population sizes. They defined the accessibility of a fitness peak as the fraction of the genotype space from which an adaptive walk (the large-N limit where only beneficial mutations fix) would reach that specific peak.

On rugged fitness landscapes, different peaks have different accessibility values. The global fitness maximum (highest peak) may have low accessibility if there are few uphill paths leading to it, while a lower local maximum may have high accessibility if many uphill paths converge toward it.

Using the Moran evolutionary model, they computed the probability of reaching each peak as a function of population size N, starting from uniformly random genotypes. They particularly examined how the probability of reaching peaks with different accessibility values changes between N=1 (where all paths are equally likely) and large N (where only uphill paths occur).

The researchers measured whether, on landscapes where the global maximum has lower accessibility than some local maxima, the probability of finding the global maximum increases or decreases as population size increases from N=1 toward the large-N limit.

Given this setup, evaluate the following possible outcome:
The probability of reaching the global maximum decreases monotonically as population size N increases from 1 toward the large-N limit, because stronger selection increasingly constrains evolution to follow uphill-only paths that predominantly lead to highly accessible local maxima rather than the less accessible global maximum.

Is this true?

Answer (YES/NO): NO